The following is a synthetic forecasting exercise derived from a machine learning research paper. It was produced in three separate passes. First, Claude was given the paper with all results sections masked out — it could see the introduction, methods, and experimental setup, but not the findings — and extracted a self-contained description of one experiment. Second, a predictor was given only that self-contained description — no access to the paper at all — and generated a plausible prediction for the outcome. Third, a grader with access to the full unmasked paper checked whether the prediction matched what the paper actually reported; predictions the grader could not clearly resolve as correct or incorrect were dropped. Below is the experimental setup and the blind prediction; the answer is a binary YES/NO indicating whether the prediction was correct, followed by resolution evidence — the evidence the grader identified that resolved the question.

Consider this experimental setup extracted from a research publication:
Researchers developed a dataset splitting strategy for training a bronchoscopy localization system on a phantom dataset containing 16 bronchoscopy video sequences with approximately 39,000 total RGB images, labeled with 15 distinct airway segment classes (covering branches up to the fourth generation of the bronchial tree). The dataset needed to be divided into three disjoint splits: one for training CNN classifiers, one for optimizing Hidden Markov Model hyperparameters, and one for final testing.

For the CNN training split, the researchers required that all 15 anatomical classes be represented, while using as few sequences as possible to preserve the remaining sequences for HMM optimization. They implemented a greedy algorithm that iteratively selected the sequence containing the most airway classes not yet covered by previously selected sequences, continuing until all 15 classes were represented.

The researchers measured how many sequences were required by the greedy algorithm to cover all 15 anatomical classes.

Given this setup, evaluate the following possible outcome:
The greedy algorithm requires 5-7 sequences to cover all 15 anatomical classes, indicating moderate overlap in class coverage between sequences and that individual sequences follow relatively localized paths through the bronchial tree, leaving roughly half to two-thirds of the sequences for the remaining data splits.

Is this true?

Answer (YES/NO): YES